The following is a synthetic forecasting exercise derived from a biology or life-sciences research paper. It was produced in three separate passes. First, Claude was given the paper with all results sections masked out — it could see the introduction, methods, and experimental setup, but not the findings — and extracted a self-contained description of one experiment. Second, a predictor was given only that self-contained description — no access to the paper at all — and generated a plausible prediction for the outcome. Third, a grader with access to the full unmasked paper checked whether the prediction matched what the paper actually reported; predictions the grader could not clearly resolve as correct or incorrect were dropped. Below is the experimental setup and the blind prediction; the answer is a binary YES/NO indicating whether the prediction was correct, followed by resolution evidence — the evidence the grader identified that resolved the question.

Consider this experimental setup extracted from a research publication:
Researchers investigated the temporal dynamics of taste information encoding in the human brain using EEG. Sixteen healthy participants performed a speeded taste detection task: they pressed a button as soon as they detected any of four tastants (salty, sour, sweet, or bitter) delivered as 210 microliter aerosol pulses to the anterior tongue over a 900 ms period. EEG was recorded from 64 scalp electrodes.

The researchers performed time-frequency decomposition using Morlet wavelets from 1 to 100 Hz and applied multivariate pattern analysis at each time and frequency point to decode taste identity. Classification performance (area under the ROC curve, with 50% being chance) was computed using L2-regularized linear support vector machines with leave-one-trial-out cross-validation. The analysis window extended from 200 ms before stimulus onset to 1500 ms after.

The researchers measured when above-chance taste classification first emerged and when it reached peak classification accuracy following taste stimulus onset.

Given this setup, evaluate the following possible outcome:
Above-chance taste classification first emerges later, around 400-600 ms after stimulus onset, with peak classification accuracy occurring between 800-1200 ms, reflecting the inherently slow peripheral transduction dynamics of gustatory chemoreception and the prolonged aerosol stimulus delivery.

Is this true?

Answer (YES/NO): NO